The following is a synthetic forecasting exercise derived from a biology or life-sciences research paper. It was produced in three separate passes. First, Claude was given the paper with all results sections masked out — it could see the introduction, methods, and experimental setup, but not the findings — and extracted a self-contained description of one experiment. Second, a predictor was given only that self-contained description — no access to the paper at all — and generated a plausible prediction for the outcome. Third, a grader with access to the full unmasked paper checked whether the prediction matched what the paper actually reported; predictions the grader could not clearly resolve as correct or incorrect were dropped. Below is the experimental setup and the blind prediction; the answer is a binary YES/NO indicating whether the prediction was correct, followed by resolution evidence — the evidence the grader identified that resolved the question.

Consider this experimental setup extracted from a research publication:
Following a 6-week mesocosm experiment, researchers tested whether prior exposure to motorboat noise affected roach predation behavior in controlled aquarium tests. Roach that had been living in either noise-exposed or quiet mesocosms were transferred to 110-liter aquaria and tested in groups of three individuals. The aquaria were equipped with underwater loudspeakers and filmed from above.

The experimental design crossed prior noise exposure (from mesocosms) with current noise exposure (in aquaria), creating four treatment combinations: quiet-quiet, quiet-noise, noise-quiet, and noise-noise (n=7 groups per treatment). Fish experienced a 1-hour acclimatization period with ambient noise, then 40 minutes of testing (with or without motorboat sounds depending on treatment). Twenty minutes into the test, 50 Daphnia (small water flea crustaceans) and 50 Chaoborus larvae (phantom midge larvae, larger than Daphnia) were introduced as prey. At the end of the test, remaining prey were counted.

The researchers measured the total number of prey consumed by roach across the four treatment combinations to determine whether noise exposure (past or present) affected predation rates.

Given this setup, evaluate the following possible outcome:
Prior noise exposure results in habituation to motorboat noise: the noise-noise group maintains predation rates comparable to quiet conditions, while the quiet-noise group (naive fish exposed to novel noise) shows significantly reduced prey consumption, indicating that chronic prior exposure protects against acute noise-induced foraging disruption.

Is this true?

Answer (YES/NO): YES